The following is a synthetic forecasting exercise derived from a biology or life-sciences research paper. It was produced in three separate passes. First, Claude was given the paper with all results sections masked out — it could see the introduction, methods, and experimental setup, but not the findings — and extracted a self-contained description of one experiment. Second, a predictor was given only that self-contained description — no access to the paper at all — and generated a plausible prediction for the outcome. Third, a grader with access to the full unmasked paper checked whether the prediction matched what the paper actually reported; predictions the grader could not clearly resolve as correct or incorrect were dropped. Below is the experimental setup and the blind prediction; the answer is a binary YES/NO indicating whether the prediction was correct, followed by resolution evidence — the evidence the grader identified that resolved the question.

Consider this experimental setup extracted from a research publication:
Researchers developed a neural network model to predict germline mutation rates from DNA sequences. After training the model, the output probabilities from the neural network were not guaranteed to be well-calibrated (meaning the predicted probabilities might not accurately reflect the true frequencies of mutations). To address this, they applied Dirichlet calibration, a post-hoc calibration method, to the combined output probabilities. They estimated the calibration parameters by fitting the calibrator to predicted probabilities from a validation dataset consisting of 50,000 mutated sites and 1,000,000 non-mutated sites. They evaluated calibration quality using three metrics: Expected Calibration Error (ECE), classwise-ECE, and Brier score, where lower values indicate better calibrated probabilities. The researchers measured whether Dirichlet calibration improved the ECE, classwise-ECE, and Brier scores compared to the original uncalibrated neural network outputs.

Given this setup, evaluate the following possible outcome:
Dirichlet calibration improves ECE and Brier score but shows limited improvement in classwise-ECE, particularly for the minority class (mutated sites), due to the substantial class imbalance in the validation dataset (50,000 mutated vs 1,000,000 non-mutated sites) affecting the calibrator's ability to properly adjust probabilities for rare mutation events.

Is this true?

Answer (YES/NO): NO